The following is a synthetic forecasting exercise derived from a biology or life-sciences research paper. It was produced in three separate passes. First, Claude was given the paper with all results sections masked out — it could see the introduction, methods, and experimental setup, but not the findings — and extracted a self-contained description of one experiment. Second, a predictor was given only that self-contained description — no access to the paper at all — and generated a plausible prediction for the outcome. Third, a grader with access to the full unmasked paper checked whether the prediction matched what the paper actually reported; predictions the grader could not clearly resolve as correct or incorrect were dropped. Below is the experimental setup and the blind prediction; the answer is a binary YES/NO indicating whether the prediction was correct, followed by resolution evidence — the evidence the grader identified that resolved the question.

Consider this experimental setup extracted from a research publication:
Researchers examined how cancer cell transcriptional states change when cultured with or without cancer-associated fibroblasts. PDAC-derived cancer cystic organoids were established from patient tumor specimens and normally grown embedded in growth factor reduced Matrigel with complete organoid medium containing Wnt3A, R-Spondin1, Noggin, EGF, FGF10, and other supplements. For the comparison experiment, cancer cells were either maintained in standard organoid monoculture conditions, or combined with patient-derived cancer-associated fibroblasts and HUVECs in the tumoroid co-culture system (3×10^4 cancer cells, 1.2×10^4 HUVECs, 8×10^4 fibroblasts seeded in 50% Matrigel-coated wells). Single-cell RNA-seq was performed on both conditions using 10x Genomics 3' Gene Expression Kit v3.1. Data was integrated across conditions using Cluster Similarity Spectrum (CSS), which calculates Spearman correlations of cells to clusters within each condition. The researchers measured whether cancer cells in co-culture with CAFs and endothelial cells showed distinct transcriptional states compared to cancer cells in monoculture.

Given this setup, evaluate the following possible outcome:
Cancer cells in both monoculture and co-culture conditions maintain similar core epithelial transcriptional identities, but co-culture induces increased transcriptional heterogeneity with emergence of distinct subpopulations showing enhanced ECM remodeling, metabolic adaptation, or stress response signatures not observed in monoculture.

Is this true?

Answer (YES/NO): YES